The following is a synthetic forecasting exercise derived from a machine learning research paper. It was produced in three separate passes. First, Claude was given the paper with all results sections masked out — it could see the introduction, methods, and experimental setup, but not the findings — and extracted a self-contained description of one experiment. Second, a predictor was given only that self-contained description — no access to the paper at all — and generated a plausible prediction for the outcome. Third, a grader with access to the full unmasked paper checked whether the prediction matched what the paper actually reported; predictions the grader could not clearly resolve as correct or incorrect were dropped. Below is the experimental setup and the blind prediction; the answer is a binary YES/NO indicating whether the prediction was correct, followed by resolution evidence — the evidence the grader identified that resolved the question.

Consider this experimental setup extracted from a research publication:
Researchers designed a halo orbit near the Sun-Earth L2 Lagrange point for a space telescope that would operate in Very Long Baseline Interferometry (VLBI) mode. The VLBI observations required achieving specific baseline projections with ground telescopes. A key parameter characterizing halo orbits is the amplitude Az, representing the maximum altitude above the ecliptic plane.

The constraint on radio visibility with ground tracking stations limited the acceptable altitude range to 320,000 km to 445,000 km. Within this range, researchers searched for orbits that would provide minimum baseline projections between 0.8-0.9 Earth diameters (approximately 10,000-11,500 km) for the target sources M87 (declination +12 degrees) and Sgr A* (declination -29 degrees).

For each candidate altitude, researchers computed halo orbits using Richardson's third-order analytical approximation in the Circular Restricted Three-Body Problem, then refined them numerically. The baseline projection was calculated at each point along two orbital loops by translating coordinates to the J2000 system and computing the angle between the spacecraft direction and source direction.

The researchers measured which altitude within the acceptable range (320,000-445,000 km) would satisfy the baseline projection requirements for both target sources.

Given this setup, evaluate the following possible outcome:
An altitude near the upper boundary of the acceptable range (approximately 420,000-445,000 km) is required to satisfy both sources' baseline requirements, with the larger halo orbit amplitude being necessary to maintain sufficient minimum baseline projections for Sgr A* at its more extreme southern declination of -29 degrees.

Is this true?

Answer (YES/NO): NO